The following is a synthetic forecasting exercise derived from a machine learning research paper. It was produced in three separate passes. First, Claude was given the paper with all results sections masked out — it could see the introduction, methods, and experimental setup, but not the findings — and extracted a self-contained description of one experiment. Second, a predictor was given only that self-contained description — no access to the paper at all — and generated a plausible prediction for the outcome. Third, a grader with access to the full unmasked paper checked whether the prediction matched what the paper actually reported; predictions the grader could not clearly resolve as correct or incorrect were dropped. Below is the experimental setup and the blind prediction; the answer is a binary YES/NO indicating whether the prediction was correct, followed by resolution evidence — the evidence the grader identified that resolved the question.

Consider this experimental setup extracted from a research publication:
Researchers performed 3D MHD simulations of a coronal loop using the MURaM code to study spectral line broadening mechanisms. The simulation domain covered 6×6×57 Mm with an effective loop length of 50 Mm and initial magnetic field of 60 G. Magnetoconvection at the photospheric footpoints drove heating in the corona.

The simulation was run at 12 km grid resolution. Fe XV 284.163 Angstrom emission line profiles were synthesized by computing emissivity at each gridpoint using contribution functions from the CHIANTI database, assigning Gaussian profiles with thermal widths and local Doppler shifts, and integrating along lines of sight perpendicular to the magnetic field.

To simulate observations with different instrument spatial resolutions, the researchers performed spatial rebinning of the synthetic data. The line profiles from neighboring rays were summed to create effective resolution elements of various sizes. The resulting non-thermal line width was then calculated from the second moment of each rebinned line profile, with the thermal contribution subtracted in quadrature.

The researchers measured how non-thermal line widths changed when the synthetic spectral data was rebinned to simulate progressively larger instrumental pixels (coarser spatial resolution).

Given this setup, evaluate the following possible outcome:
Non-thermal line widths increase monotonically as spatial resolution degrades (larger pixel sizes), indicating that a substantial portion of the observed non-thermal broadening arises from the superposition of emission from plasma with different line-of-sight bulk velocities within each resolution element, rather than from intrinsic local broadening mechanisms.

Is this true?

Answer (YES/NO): NO